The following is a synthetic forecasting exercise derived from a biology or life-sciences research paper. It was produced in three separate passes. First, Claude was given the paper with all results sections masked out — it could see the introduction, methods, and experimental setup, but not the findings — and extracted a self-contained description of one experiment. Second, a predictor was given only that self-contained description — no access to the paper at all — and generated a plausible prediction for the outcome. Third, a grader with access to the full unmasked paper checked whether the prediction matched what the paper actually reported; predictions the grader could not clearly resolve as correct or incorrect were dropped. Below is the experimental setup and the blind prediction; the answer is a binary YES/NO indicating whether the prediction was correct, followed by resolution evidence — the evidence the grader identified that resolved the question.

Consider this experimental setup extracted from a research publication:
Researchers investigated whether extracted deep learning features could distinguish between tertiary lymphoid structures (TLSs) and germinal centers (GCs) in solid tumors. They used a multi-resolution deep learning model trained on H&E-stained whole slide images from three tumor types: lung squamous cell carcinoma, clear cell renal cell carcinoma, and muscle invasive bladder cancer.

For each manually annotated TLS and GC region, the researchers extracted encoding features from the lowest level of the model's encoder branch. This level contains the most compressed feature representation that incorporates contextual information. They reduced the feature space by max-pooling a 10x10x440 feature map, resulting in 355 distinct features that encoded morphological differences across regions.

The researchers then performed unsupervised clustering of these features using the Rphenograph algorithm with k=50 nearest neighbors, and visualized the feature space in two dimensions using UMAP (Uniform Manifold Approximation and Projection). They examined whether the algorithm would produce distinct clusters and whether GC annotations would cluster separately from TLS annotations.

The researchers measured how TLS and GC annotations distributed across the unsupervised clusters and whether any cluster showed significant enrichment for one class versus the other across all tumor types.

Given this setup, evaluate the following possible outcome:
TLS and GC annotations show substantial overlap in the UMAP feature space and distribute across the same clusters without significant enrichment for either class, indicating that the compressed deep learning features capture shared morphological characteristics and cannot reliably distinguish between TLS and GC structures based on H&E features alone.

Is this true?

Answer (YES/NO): NO